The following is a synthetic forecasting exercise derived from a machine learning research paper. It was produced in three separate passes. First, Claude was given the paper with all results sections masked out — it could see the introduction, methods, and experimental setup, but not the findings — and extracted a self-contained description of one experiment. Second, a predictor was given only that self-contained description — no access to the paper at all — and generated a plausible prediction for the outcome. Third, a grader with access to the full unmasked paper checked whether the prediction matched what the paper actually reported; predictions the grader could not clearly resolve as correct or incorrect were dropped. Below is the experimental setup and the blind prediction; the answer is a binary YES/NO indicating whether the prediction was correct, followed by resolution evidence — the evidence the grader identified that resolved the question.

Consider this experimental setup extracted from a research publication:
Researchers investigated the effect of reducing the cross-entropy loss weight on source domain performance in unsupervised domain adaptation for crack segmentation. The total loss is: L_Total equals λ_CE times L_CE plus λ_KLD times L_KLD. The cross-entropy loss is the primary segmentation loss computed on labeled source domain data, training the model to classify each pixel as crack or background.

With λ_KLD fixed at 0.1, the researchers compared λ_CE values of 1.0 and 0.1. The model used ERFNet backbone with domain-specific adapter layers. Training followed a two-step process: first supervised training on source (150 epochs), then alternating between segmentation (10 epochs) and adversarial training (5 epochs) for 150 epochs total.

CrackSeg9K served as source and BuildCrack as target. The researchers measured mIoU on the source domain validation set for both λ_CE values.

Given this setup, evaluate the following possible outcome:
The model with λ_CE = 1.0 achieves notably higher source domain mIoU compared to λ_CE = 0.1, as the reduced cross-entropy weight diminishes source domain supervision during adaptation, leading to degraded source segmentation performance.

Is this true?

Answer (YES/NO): YES